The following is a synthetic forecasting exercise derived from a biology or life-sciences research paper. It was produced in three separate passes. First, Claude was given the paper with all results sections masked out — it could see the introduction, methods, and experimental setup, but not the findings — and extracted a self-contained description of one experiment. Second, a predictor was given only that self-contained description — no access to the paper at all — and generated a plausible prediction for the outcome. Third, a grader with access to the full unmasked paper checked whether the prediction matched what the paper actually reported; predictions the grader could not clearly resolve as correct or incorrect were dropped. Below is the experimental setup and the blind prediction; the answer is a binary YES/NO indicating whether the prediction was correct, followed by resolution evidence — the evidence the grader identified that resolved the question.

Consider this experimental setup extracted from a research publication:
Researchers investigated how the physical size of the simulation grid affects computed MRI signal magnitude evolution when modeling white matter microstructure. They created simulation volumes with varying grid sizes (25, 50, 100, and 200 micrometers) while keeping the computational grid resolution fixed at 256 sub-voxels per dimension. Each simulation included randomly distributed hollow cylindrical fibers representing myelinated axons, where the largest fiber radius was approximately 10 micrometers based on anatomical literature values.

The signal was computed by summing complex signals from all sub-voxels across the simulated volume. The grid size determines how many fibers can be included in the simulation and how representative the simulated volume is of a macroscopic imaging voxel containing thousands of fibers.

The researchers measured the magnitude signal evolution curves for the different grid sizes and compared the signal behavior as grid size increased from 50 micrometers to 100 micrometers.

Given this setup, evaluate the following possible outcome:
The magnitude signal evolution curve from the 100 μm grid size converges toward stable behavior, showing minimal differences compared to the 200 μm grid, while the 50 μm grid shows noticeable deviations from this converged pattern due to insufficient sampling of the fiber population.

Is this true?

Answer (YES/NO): NO